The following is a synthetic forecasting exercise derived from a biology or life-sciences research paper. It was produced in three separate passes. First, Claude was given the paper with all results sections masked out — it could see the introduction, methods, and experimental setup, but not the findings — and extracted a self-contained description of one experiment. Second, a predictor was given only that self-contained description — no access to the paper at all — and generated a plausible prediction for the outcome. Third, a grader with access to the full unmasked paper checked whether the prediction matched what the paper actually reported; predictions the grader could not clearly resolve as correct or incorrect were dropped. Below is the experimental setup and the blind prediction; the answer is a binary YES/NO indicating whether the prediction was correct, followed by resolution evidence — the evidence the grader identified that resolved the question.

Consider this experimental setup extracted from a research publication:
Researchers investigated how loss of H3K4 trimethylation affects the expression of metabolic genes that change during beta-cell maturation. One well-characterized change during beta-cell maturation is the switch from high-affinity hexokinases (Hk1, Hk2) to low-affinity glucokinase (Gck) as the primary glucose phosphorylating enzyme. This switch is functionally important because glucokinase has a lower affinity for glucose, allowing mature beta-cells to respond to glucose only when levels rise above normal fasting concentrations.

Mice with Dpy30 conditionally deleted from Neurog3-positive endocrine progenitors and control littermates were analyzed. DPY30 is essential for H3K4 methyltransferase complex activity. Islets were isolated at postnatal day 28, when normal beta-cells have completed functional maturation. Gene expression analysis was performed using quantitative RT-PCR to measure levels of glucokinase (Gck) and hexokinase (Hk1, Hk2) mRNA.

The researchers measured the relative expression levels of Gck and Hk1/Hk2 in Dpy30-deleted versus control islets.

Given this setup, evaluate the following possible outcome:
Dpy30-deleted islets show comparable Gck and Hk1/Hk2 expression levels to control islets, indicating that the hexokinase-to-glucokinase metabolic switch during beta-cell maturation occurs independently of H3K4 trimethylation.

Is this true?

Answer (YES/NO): NO